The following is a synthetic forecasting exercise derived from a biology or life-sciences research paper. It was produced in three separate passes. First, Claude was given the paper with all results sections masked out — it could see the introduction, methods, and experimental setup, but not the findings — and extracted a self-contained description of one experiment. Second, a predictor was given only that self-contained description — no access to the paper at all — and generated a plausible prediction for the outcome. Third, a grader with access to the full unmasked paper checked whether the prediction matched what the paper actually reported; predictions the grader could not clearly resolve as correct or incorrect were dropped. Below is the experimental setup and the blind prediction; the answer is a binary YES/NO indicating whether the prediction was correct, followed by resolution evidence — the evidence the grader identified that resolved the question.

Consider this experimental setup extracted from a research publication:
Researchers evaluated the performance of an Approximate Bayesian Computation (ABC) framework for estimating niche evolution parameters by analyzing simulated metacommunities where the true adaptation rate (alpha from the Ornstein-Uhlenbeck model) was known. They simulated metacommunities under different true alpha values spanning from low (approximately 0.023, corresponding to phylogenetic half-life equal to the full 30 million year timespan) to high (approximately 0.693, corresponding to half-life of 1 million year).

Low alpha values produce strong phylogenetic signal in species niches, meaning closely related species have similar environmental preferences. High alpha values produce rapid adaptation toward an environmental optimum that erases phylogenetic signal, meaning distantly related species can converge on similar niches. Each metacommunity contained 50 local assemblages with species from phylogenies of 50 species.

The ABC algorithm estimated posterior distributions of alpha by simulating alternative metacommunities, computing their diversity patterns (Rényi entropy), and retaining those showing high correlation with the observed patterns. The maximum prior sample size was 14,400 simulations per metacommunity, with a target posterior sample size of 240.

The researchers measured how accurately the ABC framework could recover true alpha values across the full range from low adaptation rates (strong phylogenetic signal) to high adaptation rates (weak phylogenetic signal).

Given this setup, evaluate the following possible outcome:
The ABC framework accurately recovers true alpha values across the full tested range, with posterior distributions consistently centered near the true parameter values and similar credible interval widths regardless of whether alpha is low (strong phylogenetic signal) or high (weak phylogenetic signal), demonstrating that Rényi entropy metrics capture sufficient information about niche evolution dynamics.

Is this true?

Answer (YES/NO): NO